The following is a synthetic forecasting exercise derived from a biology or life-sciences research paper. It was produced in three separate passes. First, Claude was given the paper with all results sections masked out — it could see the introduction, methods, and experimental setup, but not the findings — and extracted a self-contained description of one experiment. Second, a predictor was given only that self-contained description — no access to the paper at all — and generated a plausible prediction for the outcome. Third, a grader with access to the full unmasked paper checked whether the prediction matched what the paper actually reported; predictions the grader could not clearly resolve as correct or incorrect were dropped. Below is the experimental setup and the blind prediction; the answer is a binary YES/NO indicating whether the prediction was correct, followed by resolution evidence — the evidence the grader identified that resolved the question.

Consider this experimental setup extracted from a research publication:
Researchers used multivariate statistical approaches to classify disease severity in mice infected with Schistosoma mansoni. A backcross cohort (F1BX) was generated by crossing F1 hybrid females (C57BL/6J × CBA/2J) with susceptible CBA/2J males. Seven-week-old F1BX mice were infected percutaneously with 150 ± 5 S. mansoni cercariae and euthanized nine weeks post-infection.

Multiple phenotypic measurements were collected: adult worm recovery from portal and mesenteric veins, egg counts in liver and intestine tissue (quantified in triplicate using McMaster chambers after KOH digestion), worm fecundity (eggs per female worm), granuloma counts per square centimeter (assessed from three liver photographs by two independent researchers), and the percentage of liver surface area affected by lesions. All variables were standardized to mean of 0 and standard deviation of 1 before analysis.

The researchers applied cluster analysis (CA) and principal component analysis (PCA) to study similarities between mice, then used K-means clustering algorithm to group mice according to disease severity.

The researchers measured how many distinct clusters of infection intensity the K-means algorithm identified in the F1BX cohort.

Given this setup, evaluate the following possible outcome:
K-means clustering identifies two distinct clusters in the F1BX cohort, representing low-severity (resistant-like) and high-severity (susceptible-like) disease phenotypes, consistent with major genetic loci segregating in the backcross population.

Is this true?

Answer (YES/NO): NO